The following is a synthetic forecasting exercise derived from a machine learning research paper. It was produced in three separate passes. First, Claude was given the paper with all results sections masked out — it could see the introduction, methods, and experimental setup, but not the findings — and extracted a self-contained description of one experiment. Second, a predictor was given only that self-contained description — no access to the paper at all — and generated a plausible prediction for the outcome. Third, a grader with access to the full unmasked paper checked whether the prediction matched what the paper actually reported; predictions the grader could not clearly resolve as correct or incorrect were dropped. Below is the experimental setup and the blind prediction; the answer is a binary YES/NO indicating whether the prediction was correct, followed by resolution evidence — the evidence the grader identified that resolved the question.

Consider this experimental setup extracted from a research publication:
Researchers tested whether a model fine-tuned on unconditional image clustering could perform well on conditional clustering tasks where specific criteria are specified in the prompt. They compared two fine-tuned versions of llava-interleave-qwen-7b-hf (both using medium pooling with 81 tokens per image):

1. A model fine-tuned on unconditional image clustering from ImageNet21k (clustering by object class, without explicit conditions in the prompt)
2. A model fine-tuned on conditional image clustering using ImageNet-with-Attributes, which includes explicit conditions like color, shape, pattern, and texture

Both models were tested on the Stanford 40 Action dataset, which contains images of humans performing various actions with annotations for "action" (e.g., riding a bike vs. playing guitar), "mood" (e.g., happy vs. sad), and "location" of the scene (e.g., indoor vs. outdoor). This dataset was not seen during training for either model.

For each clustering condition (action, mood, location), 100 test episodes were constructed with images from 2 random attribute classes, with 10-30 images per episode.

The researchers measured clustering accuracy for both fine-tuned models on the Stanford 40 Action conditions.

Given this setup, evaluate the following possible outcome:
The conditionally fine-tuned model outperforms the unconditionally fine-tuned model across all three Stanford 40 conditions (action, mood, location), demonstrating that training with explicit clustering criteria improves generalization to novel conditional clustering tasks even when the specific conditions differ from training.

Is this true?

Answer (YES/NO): NO